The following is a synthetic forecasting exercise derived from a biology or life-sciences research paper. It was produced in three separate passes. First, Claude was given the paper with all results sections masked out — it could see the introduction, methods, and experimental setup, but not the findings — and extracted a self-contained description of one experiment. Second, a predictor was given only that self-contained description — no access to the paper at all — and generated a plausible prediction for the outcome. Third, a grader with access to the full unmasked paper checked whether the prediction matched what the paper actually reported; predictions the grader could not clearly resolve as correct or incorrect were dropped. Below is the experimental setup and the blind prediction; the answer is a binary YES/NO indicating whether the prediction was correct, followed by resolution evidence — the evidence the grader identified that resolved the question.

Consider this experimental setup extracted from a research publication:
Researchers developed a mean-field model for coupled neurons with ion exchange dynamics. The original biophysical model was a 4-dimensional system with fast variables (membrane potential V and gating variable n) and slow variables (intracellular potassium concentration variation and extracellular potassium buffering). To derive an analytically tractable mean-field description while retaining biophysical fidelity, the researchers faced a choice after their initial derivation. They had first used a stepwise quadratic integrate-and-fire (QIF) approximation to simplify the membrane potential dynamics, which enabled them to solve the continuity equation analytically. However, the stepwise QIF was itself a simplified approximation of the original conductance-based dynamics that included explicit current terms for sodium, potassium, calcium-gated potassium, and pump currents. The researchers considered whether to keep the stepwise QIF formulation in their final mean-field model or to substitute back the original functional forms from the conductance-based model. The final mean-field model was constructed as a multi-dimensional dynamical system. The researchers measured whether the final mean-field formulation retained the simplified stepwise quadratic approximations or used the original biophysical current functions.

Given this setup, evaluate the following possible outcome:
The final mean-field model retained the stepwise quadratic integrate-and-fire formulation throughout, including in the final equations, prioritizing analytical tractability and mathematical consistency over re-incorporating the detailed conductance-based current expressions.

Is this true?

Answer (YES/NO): NO